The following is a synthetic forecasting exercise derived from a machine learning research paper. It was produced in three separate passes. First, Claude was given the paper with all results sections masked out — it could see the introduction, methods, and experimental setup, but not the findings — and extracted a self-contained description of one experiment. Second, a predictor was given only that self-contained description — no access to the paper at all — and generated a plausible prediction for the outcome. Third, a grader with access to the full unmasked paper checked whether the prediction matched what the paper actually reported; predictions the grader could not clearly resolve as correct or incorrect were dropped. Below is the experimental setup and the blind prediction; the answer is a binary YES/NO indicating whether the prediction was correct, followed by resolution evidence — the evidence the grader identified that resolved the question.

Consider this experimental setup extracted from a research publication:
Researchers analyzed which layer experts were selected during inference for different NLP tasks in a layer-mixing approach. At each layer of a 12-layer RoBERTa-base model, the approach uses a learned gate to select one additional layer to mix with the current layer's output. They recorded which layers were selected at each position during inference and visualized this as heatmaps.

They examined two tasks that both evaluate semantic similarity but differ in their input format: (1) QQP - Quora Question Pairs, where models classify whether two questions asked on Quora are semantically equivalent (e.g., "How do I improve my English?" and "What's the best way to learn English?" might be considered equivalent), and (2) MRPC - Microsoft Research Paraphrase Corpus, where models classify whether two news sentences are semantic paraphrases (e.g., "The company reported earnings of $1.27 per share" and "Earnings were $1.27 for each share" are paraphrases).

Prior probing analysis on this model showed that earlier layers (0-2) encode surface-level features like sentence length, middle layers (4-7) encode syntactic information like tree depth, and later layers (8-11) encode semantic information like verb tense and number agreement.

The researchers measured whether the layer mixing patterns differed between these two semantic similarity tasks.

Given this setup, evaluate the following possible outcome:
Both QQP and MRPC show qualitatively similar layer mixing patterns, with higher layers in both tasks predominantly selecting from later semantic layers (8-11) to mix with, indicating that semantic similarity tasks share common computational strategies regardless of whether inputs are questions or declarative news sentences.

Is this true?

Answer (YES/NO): NO